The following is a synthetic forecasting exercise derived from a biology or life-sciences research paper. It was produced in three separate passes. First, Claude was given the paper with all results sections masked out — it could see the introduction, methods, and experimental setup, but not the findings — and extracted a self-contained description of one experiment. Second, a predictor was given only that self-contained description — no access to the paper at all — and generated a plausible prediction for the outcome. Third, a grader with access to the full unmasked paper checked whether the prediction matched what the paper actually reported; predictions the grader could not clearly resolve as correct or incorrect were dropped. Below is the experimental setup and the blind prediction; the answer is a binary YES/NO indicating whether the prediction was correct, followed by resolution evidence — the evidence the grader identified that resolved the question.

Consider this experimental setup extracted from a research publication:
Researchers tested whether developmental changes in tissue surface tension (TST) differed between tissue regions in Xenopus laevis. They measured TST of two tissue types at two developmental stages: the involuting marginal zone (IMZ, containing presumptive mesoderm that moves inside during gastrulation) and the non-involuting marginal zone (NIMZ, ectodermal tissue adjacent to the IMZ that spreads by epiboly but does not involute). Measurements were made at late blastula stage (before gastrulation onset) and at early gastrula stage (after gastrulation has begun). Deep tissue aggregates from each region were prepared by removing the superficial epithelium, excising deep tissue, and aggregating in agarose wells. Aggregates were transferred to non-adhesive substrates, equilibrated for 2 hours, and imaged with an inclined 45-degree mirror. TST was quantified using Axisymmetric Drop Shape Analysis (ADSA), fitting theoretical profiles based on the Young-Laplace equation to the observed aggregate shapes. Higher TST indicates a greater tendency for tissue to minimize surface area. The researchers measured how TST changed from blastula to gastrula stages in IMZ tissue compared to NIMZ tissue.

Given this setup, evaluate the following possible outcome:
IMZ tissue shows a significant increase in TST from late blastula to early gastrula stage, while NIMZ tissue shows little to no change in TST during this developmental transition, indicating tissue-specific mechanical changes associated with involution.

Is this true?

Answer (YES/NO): YES